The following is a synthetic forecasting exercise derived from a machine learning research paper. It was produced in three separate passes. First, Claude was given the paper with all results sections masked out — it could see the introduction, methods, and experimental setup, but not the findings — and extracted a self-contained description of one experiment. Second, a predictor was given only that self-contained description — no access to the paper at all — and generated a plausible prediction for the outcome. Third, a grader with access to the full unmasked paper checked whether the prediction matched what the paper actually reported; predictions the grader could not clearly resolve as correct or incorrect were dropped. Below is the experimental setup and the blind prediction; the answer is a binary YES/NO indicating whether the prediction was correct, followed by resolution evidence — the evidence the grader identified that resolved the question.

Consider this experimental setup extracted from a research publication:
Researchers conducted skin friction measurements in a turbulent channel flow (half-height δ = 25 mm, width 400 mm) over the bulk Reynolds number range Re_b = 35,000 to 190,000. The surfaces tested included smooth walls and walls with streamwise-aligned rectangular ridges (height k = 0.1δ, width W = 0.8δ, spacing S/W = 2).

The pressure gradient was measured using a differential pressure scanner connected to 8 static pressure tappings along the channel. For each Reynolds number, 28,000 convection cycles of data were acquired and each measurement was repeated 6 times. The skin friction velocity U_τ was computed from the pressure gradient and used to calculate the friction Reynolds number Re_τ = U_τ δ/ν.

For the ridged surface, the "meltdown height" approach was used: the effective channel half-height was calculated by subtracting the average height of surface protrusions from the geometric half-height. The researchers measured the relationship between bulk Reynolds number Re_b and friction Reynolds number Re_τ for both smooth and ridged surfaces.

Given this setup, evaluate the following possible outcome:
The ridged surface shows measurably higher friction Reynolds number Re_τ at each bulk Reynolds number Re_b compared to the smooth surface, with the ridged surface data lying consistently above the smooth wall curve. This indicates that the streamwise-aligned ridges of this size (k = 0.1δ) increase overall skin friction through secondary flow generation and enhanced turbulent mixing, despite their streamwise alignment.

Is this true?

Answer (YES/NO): YES